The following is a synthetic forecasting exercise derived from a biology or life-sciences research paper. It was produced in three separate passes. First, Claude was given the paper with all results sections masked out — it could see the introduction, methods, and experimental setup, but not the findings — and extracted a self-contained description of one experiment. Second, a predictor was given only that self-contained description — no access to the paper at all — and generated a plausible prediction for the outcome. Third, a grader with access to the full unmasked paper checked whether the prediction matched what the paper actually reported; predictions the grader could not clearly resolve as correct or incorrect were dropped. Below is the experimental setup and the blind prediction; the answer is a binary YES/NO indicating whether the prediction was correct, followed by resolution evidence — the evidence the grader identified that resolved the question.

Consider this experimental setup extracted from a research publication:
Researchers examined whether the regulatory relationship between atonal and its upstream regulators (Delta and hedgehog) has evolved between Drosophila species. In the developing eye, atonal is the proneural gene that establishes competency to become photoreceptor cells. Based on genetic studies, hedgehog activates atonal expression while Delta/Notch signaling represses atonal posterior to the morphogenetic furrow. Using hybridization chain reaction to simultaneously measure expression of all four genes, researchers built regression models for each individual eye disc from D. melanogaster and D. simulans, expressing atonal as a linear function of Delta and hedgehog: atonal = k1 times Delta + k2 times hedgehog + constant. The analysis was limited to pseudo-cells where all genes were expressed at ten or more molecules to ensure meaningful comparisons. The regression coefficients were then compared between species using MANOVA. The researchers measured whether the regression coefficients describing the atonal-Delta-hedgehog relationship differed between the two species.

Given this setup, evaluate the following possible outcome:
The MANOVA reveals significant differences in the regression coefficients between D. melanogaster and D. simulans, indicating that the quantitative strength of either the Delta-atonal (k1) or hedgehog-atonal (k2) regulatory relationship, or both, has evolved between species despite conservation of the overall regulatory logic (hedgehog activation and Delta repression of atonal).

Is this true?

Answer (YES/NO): NO